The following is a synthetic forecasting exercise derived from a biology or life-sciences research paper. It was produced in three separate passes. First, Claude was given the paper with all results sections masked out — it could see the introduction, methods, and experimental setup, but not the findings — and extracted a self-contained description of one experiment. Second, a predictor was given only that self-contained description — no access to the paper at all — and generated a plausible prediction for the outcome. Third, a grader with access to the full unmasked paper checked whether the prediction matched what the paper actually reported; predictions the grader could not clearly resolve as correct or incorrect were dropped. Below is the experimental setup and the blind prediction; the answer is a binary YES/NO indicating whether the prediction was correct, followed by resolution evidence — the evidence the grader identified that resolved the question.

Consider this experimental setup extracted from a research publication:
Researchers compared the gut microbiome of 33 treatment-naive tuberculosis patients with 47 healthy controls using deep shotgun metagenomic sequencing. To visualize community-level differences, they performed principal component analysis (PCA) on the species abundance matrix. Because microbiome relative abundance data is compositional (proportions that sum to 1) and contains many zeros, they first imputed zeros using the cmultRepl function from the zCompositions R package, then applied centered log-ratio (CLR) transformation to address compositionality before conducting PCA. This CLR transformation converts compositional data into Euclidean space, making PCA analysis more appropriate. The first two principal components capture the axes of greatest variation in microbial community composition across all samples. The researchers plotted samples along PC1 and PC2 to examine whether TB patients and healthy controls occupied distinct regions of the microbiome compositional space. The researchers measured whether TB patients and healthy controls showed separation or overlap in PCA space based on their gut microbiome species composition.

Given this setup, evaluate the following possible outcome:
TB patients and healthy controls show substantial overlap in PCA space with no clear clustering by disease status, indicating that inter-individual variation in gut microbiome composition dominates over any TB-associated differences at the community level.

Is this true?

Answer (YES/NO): NO